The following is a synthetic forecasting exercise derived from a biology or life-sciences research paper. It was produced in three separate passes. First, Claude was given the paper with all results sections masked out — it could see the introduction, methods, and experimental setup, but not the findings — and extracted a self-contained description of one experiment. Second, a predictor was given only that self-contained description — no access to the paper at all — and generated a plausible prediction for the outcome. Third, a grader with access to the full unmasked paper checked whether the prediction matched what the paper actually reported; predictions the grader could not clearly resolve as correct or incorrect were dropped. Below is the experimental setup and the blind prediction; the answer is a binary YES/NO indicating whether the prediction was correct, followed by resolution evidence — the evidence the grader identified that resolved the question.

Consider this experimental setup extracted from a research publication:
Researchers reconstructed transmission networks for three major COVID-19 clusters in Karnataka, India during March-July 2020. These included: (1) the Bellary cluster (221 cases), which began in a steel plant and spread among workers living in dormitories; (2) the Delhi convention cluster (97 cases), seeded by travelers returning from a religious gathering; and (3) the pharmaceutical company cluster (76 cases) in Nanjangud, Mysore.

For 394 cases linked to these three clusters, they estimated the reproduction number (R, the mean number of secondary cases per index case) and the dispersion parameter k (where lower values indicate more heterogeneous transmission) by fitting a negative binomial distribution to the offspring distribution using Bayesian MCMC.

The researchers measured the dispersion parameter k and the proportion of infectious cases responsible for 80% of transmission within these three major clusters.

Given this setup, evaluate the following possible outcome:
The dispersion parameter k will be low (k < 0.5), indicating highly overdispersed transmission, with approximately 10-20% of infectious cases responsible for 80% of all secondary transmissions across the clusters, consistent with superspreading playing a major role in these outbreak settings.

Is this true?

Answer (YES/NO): YES